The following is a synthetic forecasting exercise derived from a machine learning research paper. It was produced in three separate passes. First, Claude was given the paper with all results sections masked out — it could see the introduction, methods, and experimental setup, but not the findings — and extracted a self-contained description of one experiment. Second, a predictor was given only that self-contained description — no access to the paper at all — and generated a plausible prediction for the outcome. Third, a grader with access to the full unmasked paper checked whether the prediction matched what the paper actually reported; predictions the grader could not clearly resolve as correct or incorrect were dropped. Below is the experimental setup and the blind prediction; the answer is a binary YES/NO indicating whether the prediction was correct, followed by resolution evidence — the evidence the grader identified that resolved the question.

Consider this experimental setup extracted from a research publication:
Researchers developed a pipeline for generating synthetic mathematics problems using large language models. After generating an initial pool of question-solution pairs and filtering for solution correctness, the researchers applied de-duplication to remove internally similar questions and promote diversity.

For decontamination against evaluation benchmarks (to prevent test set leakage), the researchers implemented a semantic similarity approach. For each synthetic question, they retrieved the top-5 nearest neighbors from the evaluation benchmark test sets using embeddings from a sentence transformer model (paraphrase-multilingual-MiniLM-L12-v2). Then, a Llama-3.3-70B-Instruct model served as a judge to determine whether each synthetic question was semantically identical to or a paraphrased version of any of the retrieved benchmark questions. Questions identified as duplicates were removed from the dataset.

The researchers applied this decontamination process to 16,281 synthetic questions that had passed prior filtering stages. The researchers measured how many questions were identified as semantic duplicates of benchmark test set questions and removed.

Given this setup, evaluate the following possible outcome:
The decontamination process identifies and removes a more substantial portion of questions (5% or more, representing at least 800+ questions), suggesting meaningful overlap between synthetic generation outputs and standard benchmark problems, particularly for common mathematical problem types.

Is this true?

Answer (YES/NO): NO